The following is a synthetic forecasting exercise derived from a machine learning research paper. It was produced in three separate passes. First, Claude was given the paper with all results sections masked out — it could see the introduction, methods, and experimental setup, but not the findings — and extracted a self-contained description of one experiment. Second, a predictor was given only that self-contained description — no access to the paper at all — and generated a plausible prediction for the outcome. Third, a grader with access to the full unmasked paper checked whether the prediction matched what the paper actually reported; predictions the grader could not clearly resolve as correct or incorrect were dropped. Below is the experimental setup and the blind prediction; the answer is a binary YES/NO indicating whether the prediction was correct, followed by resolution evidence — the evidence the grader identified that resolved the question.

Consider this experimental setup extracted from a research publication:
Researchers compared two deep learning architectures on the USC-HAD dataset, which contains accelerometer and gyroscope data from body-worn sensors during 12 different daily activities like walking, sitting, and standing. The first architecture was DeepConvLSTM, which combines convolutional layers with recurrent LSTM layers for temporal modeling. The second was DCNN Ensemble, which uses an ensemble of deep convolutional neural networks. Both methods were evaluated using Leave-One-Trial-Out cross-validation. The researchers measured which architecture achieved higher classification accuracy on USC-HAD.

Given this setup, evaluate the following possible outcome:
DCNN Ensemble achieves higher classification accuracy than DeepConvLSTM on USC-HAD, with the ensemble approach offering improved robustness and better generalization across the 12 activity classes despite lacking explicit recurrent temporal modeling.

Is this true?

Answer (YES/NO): YES